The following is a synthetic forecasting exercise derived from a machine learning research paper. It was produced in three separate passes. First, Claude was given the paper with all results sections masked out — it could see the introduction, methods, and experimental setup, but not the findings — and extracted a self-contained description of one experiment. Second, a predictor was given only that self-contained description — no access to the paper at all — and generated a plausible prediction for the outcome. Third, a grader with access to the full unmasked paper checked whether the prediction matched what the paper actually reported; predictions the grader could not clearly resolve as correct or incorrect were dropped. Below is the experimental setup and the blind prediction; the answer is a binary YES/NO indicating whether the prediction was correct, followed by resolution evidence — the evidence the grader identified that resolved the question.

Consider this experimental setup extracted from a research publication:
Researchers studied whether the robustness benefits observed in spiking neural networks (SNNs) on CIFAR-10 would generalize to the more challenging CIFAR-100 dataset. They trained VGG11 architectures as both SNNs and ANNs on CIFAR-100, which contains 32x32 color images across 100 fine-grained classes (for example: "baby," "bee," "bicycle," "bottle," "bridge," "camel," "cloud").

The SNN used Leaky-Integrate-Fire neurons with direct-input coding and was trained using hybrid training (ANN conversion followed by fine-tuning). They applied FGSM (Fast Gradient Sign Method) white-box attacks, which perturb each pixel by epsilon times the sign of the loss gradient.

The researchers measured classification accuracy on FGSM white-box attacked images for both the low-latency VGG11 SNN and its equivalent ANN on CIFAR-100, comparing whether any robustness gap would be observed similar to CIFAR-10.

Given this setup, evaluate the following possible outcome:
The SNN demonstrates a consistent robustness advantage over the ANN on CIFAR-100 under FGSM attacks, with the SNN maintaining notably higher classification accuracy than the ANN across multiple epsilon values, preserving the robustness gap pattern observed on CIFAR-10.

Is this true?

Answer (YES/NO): NO